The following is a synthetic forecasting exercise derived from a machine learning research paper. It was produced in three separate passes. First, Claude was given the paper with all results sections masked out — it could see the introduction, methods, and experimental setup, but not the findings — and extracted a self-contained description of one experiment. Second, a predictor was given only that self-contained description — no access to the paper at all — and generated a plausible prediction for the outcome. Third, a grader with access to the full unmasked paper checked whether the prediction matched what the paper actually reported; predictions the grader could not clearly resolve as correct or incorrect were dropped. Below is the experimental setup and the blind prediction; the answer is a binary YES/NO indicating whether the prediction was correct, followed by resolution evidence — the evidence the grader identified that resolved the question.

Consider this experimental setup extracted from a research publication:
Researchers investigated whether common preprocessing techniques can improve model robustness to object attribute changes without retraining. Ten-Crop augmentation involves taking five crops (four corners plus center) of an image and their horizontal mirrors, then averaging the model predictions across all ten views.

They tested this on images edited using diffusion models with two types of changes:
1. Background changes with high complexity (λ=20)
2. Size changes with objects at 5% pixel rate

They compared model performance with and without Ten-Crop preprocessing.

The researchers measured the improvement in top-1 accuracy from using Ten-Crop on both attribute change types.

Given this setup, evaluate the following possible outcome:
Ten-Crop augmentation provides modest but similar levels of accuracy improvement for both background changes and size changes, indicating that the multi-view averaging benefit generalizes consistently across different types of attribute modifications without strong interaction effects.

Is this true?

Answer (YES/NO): NO